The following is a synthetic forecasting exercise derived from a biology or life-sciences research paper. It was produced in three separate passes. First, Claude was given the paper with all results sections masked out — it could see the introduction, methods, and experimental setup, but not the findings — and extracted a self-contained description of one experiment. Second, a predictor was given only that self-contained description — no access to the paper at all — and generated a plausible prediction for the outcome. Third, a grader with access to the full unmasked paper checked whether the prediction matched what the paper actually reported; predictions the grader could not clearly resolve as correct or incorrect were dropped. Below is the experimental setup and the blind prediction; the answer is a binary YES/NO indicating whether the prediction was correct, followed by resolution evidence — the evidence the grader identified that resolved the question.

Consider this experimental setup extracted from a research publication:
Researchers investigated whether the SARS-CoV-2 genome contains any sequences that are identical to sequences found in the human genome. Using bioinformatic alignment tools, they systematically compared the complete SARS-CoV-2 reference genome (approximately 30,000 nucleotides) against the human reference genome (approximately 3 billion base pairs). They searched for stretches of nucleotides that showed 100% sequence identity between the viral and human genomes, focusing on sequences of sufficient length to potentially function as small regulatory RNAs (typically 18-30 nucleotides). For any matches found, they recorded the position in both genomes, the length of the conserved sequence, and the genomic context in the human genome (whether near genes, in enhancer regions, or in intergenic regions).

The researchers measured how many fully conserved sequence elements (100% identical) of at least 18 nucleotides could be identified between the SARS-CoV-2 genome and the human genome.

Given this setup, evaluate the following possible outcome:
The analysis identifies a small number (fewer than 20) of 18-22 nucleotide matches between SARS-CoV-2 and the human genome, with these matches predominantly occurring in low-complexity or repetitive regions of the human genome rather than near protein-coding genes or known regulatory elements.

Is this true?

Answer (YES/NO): NO